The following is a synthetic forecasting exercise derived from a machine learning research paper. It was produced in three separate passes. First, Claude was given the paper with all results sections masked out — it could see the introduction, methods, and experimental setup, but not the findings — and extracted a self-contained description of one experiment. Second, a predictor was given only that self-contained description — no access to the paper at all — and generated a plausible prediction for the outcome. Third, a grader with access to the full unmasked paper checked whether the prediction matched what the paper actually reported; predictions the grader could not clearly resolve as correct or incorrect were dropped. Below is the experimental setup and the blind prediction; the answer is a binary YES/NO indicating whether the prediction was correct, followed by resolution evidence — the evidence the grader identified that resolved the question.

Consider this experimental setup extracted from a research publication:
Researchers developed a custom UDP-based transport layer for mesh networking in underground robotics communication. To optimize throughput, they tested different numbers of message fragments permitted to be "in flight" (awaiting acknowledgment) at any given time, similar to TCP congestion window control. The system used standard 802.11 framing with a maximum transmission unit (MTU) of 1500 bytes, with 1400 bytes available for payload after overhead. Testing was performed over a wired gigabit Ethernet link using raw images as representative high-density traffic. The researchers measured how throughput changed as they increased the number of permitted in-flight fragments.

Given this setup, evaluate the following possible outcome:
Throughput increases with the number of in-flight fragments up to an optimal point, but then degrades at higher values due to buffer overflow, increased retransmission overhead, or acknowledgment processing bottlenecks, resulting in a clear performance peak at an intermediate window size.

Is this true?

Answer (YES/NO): YES